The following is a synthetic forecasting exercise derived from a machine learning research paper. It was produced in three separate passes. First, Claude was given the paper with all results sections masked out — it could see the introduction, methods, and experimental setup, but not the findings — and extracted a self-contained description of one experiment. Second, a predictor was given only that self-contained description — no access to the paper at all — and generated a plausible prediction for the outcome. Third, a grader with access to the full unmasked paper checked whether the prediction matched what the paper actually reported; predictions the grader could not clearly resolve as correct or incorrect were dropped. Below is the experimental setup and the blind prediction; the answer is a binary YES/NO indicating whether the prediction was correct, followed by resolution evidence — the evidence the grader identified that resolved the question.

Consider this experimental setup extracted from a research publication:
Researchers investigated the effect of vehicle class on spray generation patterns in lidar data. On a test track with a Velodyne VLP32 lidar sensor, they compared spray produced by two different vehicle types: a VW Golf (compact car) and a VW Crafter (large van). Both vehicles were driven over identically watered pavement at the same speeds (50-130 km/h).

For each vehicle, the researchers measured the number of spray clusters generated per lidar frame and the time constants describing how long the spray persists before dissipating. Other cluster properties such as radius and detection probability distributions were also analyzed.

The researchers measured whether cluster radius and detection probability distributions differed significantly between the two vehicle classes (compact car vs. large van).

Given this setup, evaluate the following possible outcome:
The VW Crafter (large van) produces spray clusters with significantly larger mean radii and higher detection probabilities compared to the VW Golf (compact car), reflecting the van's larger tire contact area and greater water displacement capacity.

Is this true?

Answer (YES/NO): NO